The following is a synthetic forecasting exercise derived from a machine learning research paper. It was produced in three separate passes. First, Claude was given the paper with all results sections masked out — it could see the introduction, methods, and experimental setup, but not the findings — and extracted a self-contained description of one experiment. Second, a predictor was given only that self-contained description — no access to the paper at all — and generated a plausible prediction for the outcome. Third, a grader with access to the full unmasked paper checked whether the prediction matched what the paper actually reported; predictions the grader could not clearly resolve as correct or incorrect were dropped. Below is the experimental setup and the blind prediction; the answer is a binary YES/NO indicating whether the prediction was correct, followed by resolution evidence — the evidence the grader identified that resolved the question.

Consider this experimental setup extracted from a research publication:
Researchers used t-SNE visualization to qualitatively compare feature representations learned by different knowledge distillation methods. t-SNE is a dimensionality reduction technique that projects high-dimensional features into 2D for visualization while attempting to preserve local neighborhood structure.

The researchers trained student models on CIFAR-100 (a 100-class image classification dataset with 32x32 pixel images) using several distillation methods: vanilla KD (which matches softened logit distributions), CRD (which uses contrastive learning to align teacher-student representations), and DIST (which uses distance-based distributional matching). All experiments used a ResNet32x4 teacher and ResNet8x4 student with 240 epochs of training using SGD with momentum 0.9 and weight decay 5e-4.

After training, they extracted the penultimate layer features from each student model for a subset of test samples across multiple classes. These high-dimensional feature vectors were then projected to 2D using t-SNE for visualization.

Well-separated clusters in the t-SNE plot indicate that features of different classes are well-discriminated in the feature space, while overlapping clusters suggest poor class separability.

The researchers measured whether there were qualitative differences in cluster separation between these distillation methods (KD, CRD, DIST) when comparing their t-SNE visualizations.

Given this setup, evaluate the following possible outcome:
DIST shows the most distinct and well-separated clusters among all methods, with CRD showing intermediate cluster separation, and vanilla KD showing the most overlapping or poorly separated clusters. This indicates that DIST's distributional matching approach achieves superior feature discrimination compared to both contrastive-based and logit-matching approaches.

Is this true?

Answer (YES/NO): NO